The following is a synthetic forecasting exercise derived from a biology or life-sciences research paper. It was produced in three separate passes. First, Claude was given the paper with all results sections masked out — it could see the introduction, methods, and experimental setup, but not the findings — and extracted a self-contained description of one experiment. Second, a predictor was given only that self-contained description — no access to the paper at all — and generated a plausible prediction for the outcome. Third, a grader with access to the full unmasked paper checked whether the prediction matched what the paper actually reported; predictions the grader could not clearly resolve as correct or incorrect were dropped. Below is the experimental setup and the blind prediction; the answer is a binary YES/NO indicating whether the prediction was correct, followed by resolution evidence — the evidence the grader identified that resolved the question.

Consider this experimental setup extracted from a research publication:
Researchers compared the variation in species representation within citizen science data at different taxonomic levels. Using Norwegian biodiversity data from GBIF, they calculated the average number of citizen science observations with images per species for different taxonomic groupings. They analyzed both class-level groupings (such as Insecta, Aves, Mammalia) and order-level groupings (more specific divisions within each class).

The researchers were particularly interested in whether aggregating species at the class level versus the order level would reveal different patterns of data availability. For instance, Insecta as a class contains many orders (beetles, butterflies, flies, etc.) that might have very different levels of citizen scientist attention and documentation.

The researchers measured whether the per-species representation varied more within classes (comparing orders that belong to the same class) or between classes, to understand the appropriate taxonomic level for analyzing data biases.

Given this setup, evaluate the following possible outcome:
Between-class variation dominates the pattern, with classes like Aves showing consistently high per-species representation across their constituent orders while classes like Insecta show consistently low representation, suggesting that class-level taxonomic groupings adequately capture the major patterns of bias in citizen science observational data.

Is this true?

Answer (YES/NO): NO